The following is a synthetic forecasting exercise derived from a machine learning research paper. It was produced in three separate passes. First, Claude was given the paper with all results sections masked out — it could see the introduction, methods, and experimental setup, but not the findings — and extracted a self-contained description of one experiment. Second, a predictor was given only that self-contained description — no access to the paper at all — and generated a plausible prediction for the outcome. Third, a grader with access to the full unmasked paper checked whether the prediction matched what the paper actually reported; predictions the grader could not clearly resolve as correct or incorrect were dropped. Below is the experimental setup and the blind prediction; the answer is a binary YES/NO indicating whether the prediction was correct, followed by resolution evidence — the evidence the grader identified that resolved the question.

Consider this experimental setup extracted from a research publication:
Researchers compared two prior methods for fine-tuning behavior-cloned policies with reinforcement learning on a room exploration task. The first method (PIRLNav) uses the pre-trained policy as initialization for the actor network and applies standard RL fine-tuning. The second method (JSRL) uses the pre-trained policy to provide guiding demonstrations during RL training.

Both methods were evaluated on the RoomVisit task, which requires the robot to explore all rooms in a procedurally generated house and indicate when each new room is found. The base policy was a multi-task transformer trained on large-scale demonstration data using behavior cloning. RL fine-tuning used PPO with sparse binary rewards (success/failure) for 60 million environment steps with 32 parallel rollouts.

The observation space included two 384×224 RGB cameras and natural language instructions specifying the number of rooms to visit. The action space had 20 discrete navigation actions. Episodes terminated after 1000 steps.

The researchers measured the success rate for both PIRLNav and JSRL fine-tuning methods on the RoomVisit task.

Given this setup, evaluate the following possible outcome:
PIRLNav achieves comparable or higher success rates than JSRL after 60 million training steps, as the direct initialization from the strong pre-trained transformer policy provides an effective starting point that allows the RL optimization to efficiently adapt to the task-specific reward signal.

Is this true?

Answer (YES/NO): NO